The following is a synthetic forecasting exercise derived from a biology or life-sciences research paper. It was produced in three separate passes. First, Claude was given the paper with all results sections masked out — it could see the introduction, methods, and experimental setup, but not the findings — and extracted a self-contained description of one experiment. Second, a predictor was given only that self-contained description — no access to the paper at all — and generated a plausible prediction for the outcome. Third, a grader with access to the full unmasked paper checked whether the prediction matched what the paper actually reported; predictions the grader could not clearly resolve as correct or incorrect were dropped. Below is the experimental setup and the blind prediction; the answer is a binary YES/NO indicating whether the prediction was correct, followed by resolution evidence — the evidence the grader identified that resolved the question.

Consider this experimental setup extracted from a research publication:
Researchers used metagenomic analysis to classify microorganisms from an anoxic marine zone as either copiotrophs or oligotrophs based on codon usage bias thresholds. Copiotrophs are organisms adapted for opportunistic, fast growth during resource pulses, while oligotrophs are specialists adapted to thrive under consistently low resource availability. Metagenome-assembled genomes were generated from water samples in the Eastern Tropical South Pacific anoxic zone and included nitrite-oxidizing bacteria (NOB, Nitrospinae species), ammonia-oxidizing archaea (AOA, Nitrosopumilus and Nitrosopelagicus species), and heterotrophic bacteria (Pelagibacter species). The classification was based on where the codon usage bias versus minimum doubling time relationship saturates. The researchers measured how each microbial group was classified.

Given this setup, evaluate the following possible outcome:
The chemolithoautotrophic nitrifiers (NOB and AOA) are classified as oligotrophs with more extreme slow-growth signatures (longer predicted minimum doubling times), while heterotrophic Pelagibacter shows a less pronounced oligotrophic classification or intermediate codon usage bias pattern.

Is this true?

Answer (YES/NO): NO